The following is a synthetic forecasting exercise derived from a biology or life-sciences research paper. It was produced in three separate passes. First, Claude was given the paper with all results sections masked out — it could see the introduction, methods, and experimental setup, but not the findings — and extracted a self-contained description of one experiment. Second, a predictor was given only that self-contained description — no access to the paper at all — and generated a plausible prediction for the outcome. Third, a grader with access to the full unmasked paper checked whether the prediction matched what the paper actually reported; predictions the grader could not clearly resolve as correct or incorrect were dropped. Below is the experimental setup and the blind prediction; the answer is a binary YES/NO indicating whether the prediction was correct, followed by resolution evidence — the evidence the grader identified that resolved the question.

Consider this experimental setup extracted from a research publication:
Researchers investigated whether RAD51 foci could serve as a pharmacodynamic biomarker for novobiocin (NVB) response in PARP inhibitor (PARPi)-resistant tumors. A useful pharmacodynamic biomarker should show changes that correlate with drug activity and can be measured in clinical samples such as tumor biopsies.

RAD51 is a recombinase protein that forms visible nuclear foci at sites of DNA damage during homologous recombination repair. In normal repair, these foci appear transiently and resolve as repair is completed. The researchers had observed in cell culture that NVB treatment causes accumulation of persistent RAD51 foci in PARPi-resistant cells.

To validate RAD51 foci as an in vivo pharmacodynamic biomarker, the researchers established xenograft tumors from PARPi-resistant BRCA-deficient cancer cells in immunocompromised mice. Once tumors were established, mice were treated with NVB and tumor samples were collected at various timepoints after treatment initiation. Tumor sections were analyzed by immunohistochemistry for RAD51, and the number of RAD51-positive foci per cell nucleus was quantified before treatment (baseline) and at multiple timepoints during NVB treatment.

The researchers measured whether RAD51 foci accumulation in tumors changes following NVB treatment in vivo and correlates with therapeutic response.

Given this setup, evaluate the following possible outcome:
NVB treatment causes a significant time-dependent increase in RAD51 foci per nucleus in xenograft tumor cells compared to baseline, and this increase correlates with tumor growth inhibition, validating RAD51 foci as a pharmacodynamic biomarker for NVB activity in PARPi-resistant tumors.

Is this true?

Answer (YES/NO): NO